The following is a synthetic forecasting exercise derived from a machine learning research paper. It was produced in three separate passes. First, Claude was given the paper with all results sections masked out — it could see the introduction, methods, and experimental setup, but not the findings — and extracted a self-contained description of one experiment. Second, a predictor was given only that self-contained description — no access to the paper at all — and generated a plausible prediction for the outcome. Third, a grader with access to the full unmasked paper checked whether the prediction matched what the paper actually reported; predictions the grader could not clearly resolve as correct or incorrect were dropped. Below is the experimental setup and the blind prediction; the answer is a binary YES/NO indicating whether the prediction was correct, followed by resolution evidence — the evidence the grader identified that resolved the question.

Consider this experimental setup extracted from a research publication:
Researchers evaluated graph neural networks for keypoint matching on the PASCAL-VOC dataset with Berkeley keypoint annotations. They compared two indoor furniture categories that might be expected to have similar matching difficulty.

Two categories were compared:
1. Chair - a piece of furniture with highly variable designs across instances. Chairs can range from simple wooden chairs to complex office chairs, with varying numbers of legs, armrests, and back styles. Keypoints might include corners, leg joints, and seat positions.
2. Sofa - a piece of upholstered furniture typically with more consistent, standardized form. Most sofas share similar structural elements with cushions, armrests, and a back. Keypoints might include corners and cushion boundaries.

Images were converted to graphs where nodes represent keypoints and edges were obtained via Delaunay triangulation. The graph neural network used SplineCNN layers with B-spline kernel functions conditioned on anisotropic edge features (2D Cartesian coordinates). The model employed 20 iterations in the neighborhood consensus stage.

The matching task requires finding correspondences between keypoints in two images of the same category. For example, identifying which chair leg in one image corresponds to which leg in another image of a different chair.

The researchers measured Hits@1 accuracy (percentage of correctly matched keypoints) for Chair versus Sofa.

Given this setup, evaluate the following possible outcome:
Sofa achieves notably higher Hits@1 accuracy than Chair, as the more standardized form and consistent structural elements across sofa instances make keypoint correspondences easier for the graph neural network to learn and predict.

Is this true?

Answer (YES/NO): YES